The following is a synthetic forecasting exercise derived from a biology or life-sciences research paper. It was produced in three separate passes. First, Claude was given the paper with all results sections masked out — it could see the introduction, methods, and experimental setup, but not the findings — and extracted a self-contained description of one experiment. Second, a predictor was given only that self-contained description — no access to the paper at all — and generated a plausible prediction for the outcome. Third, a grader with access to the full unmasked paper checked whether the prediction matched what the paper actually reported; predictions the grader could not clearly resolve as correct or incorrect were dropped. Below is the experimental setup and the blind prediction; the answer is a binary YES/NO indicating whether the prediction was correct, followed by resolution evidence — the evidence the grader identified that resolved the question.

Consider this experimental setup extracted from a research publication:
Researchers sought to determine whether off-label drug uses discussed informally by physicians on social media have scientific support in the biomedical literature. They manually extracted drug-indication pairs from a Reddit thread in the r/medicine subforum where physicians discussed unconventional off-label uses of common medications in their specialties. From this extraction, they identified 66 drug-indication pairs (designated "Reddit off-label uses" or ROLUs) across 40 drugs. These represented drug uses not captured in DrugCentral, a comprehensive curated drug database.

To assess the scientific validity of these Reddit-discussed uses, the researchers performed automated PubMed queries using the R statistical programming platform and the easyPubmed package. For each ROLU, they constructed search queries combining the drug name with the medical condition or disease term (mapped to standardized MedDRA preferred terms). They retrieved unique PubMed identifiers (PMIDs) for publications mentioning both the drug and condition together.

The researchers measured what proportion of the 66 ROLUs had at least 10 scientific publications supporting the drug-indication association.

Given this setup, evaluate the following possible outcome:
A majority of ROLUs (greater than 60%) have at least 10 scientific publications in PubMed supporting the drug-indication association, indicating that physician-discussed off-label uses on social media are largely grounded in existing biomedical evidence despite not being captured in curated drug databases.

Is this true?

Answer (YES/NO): YES